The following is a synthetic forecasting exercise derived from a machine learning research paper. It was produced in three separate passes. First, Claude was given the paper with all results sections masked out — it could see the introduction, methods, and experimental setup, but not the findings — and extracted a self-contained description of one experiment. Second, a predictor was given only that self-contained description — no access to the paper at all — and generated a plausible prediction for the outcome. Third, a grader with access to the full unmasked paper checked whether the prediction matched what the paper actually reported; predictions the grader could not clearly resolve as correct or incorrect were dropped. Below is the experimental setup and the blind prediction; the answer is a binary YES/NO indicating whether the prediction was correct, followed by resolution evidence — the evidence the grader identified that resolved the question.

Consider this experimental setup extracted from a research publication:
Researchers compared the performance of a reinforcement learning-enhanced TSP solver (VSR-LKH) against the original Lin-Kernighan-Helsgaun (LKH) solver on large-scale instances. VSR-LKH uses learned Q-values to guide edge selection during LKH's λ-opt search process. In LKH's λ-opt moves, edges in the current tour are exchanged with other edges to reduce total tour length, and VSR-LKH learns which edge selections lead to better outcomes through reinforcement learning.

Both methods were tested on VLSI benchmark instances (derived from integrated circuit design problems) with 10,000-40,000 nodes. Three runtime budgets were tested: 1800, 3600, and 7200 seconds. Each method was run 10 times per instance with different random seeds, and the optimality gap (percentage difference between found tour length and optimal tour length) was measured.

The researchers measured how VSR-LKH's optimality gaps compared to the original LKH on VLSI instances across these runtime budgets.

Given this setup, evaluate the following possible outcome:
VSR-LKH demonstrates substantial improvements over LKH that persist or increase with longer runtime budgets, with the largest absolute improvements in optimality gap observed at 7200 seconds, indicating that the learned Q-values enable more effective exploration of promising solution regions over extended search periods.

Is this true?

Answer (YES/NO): NO